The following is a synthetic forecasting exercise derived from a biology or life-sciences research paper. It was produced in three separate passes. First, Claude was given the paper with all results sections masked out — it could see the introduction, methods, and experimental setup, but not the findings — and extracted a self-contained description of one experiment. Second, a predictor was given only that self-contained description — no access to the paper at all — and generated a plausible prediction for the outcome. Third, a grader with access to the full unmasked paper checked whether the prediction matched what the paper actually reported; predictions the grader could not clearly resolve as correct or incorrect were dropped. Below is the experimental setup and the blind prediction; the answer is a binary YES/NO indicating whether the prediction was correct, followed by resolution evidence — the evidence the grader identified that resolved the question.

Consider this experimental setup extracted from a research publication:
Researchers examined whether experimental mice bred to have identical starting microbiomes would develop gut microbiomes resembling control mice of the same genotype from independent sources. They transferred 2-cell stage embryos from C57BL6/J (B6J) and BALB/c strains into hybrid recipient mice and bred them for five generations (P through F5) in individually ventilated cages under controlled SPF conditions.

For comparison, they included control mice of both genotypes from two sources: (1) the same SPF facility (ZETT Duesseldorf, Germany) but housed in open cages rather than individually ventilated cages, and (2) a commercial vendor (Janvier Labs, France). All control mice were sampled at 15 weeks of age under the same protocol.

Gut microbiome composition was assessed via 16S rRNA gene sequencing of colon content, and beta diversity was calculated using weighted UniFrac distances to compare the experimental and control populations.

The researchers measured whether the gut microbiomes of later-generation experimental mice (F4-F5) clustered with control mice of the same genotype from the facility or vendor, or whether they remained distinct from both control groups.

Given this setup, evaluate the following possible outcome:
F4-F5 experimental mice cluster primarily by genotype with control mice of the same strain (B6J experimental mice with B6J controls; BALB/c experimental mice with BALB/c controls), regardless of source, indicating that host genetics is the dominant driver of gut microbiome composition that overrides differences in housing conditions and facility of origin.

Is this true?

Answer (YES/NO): YES